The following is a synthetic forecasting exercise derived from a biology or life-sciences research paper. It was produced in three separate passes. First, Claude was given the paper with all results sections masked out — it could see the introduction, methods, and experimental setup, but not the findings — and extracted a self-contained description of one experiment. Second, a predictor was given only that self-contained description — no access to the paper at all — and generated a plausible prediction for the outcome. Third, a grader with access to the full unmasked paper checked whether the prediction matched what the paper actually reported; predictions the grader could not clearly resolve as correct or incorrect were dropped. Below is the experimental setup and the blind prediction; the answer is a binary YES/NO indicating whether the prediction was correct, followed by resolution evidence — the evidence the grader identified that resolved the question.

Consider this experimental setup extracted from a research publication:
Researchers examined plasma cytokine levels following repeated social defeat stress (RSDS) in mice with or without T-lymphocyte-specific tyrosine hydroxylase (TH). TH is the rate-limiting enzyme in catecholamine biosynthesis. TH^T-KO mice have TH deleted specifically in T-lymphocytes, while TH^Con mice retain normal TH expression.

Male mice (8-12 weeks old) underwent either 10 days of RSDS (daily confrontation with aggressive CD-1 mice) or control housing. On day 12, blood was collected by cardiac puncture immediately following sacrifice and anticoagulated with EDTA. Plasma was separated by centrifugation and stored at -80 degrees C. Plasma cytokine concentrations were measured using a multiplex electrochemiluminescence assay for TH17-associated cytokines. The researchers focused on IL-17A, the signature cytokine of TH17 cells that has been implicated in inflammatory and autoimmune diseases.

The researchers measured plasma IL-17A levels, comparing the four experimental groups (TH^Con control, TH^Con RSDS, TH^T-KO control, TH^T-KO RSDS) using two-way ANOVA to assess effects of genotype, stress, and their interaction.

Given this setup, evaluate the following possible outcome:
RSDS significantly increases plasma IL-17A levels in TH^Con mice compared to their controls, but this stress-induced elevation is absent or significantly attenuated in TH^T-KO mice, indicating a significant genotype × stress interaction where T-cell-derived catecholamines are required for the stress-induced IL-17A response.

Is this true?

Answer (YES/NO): YES